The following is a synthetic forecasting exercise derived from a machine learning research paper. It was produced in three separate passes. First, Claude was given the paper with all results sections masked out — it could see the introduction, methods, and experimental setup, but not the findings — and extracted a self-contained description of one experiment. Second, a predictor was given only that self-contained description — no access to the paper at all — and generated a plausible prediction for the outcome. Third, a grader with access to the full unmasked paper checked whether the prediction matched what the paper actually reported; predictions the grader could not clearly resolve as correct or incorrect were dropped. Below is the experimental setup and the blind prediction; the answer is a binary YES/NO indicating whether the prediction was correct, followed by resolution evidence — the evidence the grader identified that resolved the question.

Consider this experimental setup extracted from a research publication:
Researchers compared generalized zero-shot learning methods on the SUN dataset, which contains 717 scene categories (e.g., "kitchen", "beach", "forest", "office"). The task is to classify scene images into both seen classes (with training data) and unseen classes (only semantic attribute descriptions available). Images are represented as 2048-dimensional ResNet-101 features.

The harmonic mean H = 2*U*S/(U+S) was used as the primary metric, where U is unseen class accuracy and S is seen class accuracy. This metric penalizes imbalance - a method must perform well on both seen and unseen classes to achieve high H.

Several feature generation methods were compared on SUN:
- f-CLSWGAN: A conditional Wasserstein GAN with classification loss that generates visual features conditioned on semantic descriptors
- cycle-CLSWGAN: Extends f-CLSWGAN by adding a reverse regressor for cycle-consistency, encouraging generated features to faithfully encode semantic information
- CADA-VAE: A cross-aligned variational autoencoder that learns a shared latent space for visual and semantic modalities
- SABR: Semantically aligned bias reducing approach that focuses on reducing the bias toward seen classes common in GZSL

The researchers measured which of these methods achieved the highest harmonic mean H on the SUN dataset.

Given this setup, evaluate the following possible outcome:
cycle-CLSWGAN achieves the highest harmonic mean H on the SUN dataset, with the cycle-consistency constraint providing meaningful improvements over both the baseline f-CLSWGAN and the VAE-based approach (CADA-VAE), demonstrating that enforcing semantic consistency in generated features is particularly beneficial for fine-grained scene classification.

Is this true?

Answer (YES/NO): NO